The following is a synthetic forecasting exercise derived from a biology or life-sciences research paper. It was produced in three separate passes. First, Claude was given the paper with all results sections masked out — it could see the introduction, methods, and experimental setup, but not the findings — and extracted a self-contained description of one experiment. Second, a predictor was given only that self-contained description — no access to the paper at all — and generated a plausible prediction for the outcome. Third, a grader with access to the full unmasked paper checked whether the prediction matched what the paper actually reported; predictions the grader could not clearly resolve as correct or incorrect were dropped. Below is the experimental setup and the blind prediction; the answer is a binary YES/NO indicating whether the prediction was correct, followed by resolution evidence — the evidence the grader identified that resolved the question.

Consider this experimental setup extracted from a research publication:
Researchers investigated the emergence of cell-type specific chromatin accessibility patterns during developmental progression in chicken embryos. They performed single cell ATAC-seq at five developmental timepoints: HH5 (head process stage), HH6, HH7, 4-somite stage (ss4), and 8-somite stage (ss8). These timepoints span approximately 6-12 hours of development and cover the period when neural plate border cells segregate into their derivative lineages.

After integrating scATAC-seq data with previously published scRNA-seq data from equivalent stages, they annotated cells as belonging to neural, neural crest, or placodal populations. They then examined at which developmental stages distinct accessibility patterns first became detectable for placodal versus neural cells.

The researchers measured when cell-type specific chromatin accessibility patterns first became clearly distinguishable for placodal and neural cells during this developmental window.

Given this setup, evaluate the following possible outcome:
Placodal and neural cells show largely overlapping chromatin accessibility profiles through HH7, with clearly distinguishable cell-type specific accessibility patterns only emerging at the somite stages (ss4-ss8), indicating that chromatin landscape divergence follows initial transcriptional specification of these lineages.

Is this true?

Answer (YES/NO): NO